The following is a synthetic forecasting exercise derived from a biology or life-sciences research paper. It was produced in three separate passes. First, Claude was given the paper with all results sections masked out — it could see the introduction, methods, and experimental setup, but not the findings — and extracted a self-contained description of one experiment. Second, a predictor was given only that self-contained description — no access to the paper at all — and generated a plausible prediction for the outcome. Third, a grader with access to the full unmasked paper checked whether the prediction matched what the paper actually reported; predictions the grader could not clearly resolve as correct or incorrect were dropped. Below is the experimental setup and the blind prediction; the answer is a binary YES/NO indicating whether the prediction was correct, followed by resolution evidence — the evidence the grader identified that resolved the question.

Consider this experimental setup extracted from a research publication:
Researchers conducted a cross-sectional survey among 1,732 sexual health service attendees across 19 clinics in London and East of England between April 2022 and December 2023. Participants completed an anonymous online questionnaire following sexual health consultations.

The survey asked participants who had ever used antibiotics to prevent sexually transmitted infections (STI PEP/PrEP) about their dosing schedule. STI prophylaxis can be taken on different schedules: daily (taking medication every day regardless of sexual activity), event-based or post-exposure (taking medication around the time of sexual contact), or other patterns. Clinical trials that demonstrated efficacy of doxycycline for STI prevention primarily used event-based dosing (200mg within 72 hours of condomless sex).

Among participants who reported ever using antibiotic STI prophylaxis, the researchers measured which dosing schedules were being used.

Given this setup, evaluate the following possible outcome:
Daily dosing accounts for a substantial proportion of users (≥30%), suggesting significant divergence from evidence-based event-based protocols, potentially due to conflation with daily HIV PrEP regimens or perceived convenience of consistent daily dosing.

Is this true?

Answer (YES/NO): NO